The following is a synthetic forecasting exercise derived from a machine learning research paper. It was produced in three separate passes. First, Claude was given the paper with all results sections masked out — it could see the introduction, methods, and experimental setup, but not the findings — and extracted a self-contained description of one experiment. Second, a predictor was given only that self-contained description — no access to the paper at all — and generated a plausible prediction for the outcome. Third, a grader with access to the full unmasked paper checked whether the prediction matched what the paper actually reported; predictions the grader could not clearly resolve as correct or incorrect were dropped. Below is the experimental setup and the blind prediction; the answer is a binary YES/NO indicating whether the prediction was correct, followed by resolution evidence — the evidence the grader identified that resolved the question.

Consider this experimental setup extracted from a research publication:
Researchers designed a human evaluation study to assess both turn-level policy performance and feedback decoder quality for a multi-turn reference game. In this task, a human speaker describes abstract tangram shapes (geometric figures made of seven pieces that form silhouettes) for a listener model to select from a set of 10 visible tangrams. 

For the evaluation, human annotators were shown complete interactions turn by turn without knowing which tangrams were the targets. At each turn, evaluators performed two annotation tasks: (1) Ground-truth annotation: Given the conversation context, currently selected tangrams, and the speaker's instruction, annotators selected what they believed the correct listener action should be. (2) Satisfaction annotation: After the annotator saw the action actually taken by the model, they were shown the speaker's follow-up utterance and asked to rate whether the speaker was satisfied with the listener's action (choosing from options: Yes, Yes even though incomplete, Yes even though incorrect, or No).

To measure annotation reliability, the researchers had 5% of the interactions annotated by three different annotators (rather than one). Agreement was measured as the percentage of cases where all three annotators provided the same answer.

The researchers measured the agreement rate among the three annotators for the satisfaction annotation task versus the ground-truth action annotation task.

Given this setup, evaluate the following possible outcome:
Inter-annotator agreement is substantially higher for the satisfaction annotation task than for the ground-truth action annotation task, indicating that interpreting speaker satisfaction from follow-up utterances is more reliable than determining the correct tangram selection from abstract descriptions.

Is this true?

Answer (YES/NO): YES